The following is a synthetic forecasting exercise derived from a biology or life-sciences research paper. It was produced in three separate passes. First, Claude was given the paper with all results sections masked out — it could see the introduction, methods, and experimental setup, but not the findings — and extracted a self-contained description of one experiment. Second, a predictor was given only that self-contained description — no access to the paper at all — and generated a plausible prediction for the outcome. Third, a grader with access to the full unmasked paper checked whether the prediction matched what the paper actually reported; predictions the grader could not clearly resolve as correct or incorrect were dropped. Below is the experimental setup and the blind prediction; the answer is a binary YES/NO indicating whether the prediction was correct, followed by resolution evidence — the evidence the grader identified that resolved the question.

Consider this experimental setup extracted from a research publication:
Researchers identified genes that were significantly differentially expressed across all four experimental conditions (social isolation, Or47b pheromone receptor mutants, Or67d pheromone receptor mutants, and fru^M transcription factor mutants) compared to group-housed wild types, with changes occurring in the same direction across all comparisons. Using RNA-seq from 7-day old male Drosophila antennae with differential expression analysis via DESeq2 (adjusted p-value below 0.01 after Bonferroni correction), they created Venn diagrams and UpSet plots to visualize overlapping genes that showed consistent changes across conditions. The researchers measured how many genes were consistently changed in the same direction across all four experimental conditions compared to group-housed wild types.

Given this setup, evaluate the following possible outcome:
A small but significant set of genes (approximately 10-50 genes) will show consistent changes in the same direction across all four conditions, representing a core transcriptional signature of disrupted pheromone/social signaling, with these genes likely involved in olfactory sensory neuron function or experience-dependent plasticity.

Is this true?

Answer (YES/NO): NO